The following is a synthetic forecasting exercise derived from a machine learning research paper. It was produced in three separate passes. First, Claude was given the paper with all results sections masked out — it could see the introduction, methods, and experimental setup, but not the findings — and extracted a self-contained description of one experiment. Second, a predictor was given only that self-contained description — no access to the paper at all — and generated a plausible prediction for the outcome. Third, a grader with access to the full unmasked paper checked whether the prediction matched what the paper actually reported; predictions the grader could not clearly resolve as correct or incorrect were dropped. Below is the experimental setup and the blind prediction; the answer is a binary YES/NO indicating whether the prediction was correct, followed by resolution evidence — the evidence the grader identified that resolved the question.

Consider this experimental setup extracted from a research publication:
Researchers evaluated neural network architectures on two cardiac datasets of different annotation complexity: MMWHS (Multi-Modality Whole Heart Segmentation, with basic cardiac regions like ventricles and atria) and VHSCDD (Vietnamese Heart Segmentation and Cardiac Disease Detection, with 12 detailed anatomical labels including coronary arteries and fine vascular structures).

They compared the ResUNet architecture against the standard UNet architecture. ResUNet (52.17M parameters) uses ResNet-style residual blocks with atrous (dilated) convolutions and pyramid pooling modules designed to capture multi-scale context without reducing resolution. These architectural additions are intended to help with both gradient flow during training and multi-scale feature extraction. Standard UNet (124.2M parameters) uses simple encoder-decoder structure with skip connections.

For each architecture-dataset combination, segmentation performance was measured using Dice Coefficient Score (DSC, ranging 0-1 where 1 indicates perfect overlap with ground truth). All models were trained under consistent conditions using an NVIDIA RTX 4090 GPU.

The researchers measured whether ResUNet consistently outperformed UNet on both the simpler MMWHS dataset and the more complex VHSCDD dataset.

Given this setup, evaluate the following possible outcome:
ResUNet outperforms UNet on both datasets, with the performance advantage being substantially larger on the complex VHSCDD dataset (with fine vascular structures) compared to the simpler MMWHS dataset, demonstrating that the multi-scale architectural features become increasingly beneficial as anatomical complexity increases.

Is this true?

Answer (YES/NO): NO